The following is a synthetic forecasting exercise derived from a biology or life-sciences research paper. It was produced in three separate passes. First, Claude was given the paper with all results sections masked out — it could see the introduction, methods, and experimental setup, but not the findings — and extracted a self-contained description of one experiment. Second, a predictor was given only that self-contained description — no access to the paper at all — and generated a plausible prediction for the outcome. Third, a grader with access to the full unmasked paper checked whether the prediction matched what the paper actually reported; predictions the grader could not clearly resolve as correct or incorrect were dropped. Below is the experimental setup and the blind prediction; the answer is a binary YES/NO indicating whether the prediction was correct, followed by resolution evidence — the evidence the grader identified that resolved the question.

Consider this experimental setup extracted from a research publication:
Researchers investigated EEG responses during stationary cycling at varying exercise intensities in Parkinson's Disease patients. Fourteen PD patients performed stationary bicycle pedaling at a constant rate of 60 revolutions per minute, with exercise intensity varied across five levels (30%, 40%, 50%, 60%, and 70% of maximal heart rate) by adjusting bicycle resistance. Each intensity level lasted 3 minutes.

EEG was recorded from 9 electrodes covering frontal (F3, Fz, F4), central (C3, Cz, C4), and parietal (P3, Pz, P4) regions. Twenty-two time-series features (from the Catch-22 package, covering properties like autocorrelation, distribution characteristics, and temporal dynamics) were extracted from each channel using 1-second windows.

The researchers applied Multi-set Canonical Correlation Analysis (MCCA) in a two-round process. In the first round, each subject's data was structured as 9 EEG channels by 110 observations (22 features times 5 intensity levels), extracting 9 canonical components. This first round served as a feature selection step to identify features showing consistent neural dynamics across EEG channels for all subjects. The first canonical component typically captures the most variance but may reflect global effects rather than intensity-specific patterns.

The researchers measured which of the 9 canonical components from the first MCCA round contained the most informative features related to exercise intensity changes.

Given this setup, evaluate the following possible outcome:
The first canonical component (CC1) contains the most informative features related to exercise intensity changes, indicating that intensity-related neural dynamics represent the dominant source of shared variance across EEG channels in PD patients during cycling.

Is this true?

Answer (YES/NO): NO